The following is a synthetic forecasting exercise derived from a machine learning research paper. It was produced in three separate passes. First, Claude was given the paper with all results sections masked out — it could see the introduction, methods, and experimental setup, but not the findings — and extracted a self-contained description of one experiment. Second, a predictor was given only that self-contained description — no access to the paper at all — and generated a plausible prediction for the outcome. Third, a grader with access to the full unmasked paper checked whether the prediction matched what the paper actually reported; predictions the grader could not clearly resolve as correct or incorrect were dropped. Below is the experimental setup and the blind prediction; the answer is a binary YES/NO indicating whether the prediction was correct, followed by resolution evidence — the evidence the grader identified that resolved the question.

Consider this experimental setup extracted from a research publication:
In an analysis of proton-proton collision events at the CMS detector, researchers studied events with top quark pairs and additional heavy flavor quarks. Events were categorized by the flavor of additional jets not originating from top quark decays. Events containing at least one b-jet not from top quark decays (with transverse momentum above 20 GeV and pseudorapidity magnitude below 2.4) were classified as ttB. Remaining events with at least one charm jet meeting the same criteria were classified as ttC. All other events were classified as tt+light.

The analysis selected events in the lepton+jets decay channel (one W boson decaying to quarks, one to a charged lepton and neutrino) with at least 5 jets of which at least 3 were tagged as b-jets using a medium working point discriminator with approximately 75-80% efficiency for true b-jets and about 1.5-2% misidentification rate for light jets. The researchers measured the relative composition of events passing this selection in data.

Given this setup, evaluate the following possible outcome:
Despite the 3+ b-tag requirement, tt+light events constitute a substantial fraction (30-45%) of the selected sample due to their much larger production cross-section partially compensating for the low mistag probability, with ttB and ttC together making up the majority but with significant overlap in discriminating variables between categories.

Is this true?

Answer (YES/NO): NO